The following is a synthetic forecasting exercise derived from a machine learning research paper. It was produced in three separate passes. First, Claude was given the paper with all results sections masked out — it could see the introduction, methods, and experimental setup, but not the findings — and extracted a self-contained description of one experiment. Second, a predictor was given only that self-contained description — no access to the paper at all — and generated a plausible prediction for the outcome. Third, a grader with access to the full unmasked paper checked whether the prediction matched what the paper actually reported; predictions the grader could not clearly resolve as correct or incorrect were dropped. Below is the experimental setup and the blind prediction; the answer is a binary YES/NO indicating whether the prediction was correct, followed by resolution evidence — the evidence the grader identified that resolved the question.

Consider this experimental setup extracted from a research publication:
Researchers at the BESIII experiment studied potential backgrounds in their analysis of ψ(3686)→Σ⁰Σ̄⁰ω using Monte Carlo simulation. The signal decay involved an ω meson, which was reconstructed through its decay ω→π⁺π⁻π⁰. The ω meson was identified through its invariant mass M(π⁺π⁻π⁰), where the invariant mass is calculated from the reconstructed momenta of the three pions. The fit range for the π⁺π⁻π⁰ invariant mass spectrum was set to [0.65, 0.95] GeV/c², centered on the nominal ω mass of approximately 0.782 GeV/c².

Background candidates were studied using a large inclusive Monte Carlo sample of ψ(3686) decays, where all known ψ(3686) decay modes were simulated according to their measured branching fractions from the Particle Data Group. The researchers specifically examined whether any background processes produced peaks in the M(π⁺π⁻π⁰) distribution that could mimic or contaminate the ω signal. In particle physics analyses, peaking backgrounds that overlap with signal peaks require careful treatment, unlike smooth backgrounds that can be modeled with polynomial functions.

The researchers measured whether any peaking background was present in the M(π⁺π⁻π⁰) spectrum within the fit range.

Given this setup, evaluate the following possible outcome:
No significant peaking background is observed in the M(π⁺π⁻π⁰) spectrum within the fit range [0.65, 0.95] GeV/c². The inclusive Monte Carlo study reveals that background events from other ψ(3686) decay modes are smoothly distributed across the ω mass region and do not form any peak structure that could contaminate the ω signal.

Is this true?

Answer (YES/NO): YES